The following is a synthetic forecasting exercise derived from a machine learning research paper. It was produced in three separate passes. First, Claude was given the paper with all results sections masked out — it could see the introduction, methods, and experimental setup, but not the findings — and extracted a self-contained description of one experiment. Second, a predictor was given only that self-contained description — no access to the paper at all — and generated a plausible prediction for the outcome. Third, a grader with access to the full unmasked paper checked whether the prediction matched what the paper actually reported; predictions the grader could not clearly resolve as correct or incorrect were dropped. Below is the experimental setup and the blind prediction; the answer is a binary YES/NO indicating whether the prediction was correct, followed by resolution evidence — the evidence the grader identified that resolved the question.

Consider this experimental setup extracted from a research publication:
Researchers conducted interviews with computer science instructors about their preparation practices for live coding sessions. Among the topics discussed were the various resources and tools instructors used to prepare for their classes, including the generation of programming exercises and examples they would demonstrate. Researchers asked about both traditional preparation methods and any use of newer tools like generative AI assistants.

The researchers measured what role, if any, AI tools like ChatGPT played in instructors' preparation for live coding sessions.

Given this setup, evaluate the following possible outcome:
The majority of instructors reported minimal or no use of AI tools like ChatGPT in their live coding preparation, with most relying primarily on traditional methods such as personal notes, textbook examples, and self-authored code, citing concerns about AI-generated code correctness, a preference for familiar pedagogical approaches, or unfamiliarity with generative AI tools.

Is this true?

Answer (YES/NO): NO